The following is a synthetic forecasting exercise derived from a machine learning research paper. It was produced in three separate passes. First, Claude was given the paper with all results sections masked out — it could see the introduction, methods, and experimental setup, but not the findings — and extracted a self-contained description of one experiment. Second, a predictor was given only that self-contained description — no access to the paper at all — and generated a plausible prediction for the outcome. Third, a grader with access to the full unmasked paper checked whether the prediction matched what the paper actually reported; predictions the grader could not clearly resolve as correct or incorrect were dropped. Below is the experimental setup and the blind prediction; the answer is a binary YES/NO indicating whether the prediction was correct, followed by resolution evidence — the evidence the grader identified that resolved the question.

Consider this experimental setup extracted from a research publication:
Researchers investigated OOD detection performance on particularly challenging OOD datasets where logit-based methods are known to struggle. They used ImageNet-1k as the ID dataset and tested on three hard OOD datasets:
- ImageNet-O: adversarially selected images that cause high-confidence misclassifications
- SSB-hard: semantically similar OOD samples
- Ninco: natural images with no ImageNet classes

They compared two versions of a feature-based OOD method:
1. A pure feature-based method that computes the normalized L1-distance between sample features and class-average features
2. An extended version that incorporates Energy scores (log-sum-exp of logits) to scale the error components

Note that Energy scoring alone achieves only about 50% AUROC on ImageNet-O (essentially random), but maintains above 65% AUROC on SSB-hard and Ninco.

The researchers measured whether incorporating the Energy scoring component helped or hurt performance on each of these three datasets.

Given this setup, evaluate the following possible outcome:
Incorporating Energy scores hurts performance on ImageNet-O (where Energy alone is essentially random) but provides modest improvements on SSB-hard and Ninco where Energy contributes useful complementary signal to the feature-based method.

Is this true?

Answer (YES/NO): YES